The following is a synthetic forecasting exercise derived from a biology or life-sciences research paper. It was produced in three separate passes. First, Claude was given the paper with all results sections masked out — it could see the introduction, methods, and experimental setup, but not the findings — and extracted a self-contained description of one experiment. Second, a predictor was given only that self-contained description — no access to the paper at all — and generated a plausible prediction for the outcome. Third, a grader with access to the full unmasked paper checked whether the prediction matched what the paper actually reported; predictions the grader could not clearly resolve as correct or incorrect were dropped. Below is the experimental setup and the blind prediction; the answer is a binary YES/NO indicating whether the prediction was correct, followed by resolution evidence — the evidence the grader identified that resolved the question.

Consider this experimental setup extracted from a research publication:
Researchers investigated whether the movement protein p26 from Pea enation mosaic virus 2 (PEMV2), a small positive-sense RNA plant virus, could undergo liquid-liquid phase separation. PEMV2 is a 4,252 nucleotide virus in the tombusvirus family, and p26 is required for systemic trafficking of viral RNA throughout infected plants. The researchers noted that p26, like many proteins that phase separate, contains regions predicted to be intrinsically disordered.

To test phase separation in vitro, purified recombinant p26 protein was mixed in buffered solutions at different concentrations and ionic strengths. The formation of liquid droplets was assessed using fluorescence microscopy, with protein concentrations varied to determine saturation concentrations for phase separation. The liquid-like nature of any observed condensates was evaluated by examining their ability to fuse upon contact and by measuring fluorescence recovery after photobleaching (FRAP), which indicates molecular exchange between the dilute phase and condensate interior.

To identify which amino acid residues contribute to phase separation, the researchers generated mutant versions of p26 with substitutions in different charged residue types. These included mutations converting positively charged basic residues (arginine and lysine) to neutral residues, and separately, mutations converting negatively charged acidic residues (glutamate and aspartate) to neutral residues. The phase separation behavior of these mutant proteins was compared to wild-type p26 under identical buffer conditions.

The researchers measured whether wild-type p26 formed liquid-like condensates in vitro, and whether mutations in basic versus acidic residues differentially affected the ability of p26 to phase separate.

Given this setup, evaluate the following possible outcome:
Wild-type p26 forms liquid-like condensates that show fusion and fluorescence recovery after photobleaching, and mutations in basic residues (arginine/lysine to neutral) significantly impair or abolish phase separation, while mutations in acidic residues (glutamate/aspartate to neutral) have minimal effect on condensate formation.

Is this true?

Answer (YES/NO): NO